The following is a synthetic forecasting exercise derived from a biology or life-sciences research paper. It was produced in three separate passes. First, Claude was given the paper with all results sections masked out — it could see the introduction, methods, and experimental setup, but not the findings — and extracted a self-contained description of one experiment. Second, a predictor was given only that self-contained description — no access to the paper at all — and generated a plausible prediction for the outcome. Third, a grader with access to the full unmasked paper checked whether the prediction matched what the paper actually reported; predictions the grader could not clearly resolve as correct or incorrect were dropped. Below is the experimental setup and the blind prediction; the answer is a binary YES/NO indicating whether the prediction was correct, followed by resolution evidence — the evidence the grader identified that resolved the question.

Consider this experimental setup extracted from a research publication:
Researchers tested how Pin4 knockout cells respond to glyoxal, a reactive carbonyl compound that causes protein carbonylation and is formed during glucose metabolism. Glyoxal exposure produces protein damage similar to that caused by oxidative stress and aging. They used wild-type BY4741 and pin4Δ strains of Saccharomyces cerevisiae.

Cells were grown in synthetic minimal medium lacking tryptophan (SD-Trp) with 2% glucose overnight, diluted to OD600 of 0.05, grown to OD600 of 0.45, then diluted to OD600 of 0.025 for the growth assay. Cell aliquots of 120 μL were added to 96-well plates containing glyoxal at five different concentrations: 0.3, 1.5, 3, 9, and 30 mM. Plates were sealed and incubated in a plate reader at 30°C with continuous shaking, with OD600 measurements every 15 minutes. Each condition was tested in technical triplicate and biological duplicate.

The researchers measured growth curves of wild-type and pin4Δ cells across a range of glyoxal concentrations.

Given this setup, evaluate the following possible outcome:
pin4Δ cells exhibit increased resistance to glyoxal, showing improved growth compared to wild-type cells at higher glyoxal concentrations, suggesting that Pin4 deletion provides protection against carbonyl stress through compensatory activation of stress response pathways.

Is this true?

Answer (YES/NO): NO